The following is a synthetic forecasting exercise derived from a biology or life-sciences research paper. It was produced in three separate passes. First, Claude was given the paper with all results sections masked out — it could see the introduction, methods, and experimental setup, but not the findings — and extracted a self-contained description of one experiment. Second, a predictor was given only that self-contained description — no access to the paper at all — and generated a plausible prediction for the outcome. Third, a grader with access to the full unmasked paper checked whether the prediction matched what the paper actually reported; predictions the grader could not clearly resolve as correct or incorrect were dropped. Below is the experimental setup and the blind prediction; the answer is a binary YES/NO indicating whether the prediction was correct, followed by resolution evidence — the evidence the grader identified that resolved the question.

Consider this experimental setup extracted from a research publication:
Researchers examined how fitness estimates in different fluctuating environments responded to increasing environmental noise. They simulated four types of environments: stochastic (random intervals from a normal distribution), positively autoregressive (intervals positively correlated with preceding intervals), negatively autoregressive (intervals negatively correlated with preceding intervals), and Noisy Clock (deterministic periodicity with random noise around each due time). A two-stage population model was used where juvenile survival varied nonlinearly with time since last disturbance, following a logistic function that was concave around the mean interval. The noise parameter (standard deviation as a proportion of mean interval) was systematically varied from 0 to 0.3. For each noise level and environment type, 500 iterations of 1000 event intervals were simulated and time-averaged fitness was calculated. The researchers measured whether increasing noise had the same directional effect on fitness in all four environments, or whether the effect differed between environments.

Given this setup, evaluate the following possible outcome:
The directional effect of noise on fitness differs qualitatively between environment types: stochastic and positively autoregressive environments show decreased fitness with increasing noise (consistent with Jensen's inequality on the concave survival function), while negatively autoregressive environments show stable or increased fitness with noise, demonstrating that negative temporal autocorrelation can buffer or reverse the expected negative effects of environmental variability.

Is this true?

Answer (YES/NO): YES